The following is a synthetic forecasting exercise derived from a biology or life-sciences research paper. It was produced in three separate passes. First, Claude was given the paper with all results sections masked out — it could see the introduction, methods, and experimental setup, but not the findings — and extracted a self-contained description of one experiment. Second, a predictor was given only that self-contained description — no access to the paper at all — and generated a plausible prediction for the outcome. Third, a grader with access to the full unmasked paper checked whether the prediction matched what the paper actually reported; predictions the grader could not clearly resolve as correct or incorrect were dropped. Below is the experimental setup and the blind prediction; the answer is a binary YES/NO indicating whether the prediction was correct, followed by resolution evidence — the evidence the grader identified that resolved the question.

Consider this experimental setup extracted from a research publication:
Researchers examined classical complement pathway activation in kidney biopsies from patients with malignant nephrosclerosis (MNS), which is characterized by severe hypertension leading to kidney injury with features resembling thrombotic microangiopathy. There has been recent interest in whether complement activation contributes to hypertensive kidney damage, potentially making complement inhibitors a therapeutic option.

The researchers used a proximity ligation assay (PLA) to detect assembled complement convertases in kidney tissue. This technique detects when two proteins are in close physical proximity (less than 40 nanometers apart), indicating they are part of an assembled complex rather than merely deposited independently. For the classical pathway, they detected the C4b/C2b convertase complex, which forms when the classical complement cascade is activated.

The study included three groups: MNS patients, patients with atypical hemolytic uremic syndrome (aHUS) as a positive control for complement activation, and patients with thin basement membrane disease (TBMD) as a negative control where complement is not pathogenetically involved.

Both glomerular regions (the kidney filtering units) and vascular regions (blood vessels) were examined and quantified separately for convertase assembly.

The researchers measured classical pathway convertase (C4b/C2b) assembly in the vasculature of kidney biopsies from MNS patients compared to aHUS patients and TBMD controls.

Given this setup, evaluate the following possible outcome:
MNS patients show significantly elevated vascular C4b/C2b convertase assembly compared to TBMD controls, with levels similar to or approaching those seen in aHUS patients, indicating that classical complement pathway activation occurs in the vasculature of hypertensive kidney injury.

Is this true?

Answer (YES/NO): NO